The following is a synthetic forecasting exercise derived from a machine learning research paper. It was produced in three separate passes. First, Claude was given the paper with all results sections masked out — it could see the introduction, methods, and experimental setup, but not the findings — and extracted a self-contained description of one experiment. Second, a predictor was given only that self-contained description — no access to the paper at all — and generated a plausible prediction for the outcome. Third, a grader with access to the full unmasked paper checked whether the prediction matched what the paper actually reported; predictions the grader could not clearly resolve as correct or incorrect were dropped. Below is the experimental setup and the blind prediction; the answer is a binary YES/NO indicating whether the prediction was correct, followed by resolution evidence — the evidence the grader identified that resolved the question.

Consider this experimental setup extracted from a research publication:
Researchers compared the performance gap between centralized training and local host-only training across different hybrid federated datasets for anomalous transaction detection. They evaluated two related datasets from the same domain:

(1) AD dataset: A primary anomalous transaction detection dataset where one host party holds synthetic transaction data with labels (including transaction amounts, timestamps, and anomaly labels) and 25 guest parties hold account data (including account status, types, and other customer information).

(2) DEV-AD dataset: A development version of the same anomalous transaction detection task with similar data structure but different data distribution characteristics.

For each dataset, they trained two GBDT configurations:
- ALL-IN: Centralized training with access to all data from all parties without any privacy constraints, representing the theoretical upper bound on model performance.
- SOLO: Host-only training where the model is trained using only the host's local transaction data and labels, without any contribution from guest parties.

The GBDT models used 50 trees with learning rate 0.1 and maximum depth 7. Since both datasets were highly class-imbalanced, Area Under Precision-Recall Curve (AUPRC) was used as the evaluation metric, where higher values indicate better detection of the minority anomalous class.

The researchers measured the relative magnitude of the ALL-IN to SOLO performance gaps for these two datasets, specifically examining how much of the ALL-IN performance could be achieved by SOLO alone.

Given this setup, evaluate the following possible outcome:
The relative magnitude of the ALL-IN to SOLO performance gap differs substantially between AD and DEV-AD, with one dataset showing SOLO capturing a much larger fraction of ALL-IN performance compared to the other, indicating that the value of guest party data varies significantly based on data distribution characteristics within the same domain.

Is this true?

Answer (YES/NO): YES